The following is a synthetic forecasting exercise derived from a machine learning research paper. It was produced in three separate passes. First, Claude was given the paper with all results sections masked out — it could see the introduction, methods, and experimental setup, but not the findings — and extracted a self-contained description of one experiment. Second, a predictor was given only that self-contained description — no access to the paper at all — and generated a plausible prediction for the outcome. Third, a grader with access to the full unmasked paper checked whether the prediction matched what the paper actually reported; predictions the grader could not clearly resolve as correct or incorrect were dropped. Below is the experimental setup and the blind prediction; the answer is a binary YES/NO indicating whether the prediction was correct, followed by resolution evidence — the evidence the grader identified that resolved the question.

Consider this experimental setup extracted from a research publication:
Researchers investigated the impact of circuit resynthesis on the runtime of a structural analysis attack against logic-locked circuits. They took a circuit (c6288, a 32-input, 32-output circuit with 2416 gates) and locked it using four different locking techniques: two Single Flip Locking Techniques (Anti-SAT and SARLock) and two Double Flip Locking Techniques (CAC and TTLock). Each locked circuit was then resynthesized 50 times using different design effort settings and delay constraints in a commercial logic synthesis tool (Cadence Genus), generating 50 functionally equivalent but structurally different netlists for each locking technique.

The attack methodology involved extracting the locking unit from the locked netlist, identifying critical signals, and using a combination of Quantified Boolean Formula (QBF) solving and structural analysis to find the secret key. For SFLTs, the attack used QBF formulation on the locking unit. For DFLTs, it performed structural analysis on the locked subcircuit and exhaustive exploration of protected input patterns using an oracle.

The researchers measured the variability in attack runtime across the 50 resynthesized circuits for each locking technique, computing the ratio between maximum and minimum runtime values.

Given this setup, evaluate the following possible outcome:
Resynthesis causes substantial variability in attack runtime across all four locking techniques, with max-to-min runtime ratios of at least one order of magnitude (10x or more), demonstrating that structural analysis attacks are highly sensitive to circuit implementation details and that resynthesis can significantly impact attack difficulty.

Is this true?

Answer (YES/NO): NO